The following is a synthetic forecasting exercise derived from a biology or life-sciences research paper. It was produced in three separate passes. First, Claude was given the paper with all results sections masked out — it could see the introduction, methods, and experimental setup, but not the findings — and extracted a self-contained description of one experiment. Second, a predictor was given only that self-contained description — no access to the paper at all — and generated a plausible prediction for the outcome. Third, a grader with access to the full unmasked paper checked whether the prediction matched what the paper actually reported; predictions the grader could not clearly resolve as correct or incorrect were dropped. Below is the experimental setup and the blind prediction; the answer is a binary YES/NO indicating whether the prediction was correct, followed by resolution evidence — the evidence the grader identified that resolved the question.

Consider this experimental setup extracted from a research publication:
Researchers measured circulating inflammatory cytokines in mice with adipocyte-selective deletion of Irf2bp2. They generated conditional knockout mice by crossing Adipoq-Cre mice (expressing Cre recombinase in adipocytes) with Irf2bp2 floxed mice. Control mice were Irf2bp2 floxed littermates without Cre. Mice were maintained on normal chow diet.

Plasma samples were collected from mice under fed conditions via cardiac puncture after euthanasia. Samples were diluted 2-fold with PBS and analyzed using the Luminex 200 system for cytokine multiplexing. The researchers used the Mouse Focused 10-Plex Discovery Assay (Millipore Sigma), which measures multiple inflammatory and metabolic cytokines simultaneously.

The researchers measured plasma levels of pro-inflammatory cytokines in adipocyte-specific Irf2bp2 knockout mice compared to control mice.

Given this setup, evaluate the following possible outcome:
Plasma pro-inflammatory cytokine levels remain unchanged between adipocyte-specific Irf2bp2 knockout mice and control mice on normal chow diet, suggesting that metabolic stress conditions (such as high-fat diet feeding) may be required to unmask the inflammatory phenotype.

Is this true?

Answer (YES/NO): NO